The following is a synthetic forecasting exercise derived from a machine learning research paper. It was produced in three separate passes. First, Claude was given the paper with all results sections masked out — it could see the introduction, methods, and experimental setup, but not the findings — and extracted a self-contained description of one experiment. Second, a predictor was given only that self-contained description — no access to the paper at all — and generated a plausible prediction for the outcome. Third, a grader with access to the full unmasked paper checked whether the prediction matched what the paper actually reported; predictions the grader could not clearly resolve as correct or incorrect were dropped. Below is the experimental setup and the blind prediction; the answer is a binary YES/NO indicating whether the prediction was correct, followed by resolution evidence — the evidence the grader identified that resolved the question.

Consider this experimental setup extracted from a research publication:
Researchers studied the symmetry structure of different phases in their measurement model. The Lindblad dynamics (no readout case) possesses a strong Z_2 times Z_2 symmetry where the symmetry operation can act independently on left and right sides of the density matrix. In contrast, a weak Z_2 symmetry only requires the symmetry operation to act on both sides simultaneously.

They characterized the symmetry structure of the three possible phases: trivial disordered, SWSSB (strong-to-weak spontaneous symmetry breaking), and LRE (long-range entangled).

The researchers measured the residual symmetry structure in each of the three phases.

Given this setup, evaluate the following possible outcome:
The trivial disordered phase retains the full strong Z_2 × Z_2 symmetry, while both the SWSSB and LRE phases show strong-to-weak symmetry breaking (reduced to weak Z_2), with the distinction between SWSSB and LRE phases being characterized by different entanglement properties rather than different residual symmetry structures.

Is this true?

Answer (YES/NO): NO